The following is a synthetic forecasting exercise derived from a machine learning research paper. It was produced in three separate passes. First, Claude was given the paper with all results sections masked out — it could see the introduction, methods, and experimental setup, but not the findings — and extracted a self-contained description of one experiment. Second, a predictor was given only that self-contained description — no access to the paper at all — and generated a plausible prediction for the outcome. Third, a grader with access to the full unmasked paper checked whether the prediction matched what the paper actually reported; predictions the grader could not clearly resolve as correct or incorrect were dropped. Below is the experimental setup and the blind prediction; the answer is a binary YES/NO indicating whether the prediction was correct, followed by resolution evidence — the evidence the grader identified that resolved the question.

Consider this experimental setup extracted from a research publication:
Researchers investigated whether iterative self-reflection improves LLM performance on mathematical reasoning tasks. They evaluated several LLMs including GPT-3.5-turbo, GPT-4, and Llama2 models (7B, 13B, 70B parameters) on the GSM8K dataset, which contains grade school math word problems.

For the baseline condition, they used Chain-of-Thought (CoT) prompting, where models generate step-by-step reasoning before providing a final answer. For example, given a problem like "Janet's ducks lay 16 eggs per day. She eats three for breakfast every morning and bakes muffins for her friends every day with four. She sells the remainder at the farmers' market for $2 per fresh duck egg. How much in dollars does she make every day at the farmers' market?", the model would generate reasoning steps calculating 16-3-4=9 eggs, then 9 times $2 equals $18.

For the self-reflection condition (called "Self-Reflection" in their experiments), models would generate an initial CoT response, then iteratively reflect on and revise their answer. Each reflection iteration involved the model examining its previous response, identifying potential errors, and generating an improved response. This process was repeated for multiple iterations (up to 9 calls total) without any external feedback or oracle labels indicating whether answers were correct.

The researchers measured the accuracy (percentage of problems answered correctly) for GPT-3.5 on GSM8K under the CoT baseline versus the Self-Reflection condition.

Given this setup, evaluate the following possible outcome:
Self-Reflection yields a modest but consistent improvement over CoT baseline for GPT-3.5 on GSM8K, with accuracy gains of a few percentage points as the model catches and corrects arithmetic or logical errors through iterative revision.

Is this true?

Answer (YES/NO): NO